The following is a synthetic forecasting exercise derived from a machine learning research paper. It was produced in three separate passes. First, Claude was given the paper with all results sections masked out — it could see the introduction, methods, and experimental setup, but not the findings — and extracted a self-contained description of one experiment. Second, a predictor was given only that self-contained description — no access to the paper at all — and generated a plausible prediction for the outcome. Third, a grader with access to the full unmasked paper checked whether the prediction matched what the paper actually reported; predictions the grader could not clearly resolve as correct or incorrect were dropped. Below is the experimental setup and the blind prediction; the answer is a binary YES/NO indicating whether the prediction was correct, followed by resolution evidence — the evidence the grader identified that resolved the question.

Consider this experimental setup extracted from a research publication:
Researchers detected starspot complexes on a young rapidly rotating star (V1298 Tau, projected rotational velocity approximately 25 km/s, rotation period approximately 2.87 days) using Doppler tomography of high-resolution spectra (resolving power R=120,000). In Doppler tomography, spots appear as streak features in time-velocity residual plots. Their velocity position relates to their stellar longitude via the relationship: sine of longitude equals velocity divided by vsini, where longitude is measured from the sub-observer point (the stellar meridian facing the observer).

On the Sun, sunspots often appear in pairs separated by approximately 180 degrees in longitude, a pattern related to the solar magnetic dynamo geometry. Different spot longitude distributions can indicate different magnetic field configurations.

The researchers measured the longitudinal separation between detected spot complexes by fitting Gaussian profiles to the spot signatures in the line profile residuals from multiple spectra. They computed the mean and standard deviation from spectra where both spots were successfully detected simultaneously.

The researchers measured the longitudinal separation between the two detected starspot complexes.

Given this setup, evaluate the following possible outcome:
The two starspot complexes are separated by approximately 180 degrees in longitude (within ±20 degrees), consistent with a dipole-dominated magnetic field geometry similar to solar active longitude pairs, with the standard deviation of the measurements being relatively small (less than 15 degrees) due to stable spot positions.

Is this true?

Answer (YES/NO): NO